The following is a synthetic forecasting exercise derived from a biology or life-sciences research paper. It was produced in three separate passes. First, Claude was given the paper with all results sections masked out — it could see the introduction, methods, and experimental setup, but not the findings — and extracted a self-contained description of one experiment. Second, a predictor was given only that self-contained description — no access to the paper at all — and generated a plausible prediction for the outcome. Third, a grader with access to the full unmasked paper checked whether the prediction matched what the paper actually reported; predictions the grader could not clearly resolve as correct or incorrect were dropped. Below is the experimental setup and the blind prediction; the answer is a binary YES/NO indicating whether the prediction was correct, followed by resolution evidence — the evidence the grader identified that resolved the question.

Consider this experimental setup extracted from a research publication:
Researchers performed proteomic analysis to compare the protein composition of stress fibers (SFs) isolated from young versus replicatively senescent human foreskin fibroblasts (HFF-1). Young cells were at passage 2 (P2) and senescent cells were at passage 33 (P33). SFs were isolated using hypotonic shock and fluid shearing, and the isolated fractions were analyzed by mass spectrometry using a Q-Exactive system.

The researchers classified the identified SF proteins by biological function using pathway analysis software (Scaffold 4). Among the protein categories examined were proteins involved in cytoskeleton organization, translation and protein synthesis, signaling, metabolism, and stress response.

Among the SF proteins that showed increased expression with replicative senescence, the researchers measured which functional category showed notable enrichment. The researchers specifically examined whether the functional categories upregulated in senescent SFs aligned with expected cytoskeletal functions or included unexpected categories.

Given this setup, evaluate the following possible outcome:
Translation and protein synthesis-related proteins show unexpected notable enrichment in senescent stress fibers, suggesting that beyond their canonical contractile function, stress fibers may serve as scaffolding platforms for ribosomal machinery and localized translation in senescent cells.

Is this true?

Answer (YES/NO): NO